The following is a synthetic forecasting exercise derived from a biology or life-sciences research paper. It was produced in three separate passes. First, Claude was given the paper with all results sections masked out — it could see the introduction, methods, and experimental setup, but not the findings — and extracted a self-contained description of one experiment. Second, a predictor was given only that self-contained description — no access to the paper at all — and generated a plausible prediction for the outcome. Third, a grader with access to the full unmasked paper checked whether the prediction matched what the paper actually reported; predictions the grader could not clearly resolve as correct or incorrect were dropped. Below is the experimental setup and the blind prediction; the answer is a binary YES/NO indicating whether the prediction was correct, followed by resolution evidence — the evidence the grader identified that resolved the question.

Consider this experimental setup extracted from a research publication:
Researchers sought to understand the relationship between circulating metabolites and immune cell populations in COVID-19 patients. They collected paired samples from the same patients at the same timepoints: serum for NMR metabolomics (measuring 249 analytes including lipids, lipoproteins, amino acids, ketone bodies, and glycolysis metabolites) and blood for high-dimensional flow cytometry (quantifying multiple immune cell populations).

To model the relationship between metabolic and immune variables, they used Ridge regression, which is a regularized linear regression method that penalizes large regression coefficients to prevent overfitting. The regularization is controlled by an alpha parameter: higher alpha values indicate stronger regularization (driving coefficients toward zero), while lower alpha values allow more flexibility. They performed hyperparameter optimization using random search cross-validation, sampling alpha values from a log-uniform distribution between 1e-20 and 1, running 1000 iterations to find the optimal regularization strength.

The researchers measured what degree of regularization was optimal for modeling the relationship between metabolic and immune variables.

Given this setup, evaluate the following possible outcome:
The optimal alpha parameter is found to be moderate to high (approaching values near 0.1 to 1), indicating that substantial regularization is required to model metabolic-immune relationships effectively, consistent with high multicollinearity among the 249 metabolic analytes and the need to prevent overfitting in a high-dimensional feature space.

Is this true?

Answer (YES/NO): YES